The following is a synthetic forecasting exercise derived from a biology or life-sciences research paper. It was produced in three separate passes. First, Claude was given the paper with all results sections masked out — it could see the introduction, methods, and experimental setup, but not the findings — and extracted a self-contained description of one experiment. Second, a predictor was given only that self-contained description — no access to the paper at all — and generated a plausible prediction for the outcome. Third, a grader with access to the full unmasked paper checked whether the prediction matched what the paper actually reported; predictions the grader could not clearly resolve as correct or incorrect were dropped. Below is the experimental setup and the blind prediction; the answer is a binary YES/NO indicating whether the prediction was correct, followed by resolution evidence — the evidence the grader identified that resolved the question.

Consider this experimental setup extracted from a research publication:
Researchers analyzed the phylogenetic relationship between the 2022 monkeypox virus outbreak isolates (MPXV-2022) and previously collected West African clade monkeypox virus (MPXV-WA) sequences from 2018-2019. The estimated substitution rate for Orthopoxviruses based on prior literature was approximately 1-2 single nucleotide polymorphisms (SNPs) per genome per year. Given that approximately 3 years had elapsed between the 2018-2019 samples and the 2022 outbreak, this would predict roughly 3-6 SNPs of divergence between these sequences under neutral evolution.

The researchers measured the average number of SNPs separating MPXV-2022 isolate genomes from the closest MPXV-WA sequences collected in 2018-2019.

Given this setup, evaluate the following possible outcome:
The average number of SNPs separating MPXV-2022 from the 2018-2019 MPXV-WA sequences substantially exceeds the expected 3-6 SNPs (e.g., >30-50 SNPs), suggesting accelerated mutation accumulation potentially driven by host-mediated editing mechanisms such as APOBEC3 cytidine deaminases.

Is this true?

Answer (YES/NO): NO